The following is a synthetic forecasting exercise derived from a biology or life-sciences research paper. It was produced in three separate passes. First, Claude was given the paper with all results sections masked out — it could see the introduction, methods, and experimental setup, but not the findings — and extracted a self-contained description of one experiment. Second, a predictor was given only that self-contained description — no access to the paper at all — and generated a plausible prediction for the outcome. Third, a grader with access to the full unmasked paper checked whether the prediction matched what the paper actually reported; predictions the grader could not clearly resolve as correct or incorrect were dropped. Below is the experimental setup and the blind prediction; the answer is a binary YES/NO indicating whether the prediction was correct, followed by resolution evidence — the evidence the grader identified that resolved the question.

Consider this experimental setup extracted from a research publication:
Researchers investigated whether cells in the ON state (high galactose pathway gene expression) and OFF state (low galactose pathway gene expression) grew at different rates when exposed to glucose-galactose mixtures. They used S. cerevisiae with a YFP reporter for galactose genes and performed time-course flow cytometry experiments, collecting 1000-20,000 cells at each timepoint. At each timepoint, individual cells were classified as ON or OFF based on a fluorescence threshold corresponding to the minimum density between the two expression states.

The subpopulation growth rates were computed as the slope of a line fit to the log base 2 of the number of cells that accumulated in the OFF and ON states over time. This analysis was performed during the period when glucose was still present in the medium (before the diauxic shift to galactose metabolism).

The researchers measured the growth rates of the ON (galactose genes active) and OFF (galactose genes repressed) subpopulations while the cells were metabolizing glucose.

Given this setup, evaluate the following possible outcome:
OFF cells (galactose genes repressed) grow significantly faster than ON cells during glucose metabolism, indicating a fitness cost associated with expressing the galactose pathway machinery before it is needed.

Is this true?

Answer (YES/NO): YES